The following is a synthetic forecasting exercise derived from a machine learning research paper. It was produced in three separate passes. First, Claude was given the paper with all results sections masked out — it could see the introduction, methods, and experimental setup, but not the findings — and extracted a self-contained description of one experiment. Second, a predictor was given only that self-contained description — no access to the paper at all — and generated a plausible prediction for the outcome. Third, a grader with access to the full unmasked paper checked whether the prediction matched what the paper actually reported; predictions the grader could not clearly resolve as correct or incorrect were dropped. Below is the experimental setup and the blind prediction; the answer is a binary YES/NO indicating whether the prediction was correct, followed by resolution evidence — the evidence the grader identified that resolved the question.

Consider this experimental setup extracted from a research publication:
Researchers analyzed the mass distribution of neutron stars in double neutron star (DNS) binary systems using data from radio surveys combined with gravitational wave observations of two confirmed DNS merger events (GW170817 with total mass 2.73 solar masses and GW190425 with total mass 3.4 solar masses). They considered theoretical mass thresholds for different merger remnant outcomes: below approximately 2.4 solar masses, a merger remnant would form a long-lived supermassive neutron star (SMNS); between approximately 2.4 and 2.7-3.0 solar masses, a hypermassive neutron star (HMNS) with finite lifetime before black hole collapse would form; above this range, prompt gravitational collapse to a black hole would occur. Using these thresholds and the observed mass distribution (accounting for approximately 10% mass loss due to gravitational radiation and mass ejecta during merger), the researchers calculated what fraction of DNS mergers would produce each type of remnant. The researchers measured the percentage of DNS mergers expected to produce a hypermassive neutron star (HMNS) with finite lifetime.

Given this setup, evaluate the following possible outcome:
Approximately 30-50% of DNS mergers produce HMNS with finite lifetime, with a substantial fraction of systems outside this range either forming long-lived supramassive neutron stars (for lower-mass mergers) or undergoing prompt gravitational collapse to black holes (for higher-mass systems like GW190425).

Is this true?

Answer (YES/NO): YES